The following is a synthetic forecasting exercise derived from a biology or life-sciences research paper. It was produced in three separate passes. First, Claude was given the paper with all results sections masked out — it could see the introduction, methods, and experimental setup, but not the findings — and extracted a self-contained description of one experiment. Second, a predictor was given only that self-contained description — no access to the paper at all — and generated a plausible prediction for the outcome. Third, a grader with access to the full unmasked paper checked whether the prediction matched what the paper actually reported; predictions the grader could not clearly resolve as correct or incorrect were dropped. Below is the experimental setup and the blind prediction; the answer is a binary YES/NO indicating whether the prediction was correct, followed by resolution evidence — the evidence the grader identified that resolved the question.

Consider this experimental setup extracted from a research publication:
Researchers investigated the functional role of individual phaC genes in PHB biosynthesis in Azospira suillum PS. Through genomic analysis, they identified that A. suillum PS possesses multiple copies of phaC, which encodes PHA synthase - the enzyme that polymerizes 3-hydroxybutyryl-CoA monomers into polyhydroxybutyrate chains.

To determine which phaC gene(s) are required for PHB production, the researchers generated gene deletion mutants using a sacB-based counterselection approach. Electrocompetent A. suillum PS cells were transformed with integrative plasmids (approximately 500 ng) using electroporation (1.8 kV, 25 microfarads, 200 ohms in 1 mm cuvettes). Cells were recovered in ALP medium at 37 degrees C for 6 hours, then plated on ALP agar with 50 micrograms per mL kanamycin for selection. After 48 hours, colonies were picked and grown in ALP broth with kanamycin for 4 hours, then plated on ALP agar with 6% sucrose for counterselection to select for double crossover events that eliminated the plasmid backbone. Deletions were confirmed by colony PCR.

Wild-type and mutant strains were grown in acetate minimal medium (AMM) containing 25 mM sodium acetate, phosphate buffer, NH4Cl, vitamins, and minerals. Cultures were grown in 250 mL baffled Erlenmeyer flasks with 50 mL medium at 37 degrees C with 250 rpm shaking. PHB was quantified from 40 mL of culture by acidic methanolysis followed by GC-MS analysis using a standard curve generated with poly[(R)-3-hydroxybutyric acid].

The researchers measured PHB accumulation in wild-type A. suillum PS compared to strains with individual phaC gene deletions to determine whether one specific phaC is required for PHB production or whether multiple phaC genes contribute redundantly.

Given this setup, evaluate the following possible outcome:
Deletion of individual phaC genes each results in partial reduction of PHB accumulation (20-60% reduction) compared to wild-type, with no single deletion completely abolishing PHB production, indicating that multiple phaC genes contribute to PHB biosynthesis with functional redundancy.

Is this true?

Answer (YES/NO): NO